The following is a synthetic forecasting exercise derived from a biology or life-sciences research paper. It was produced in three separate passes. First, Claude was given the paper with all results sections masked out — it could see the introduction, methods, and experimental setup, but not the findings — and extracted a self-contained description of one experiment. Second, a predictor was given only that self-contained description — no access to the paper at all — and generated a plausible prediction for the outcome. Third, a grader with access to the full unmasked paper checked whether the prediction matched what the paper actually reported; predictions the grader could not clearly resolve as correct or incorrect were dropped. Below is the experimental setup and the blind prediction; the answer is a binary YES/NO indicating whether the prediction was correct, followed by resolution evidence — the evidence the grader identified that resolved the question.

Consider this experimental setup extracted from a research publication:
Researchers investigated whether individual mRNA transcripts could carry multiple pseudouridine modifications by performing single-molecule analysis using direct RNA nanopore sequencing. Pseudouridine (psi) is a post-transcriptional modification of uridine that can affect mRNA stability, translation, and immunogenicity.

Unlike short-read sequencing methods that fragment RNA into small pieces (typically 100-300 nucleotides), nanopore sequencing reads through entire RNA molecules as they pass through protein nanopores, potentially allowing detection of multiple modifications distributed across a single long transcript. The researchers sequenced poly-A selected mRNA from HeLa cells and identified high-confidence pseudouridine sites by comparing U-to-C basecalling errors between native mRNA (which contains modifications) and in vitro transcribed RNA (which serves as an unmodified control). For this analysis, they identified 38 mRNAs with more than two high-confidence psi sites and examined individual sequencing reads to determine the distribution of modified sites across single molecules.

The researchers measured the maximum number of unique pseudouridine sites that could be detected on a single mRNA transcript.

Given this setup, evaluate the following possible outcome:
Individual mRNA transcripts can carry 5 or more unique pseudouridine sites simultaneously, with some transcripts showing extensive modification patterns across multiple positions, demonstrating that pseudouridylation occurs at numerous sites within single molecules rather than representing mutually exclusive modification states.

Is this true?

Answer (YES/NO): YES